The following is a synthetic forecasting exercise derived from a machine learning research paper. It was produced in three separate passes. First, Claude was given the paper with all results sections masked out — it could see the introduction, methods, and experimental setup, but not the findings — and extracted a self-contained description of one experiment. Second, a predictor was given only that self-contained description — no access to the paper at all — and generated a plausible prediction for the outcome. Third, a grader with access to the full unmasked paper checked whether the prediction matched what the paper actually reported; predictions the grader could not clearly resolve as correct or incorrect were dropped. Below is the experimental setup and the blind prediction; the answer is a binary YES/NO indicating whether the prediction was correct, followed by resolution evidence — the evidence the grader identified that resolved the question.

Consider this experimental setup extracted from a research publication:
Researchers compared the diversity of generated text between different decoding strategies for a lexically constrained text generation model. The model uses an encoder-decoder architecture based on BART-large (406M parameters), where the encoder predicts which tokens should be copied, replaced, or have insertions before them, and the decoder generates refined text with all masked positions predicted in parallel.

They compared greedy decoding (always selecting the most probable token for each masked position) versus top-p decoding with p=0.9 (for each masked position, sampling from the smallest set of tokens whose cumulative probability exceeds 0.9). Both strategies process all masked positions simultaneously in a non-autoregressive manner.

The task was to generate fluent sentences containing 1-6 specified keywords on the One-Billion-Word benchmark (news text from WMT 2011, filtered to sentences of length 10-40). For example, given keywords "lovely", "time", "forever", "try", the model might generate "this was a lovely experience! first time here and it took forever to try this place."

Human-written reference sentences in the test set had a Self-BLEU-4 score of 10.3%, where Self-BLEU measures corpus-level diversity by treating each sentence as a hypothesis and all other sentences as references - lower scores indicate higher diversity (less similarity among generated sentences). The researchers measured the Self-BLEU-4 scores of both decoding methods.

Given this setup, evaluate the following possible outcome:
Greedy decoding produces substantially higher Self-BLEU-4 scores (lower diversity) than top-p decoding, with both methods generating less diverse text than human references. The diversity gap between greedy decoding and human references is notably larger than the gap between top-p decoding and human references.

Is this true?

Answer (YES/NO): NO